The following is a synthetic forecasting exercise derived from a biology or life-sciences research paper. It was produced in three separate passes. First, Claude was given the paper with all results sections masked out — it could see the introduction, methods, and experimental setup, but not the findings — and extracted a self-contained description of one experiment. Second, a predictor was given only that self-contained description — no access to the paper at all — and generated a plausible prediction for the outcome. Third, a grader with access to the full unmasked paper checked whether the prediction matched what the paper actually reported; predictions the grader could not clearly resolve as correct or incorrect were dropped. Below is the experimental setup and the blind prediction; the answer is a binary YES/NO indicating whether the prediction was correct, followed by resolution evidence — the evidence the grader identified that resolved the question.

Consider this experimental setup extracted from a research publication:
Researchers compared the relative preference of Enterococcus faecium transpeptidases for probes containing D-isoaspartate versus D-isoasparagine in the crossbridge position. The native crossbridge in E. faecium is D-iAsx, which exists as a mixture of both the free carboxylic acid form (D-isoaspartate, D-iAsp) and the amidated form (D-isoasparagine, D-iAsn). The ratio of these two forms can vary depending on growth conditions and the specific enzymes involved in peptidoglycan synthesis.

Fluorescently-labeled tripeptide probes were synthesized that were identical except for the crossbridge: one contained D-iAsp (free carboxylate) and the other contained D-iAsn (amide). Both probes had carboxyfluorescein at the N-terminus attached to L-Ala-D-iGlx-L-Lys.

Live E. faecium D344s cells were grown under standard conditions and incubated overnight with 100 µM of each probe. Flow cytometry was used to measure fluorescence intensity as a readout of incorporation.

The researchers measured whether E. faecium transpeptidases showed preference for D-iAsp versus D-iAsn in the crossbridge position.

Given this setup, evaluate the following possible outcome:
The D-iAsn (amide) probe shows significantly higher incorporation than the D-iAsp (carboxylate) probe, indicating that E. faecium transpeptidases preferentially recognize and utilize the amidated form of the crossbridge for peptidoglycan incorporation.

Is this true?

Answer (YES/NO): YES